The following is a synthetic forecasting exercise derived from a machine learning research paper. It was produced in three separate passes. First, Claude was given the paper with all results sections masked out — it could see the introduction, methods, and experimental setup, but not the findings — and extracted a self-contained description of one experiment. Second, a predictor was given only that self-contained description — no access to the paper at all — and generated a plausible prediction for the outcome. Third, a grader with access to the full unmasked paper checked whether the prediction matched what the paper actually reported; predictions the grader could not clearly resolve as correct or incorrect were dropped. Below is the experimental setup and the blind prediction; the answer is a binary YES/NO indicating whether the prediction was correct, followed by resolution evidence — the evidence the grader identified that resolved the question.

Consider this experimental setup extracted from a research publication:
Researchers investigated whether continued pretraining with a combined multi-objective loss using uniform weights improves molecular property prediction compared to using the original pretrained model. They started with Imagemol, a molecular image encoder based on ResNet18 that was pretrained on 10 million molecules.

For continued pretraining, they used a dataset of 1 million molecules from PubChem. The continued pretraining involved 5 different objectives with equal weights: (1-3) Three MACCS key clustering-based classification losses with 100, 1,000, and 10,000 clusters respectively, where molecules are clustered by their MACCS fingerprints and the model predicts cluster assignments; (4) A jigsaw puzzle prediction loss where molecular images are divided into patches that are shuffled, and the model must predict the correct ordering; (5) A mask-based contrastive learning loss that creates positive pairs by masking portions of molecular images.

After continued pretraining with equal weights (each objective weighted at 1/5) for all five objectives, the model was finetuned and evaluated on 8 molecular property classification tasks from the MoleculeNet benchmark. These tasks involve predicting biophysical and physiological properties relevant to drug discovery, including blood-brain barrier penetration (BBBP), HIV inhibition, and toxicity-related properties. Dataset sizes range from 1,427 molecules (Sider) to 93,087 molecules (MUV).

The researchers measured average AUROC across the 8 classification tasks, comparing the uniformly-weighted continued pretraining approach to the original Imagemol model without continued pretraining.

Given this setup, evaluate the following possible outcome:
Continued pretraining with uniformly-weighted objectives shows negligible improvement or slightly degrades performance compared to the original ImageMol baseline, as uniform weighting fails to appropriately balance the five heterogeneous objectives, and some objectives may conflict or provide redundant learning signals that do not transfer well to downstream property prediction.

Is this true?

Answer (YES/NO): YES